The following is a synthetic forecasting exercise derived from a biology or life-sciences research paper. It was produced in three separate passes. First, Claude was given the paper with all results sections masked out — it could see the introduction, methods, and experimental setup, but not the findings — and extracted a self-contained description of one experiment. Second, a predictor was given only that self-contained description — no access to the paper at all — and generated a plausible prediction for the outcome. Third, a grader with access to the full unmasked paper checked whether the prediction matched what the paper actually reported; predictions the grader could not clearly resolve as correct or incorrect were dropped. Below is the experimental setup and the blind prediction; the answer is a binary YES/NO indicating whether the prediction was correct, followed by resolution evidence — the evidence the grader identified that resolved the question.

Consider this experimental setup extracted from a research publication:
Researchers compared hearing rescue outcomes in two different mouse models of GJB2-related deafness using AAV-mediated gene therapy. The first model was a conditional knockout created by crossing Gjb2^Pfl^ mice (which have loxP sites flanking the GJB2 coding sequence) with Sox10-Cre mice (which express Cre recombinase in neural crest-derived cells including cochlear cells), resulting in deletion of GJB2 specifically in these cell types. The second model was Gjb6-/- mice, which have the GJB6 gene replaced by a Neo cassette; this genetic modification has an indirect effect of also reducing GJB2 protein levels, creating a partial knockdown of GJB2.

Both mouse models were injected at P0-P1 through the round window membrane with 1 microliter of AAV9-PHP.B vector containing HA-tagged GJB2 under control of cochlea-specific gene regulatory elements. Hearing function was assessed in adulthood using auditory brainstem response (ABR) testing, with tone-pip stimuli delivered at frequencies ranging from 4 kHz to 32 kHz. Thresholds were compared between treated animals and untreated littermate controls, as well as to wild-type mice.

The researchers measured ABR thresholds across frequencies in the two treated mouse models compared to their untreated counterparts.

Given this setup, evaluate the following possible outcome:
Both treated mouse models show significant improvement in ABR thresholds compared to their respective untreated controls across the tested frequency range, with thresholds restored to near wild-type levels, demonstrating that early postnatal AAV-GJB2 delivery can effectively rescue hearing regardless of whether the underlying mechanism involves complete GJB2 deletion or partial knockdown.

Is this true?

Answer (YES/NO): NO